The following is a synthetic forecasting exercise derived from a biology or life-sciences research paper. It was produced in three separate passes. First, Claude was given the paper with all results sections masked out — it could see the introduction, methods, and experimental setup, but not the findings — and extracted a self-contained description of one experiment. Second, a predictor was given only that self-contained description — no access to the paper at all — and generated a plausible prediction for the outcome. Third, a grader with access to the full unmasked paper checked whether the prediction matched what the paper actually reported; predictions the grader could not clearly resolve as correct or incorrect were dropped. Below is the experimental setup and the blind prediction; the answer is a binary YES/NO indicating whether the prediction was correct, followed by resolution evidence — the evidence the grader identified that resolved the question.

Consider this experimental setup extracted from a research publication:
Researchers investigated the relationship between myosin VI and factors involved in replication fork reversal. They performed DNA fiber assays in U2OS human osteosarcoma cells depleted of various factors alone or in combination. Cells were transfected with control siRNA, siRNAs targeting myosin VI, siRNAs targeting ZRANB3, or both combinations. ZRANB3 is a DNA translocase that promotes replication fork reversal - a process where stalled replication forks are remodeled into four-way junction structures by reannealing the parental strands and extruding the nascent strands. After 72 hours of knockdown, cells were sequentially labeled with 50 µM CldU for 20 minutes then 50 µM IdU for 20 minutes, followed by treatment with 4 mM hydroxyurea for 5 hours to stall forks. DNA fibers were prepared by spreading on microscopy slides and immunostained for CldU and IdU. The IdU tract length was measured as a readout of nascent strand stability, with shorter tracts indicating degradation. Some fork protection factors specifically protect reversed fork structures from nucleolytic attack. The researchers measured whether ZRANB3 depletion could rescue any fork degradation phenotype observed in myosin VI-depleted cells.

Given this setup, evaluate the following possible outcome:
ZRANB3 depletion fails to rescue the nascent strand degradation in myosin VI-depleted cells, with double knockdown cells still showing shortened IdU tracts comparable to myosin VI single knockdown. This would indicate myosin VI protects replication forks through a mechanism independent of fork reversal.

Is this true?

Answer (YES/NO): NO